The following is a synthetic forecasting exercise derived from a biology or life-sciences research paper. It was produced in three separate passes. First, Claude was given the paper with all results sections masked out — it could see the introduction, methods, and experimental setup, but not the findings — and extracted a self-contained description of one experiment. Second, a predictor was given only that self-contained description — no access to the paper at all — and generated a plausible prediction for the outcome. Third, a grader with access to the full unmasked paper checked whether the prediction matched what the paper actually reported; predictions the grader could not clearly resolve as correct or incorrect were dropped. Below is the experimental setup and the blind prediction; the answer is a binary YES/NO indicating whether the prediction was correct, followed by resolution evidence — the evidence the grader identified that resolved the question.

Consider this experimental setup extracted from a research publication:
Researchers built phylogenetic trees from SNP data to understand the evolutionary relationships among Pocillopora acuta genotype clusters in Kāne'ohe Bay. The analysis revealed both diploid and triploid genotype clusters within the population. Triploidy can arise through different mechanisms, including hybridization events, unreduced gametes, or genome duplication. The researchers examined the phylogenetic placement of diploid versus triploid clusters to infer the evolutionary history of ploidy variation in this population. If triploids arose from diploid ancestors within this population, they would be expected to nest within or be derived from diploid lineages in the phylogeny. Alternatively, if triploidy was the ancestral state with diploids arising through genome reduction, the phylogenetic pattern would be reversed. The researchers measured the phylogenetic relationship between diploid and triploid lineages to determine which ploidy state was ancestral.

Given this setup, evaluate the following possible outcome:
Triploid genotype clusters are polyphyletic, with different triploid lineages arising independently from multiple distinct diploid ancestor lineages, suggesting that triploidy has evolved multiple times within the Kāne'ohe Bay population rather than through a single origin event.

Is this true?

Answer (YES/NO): NO